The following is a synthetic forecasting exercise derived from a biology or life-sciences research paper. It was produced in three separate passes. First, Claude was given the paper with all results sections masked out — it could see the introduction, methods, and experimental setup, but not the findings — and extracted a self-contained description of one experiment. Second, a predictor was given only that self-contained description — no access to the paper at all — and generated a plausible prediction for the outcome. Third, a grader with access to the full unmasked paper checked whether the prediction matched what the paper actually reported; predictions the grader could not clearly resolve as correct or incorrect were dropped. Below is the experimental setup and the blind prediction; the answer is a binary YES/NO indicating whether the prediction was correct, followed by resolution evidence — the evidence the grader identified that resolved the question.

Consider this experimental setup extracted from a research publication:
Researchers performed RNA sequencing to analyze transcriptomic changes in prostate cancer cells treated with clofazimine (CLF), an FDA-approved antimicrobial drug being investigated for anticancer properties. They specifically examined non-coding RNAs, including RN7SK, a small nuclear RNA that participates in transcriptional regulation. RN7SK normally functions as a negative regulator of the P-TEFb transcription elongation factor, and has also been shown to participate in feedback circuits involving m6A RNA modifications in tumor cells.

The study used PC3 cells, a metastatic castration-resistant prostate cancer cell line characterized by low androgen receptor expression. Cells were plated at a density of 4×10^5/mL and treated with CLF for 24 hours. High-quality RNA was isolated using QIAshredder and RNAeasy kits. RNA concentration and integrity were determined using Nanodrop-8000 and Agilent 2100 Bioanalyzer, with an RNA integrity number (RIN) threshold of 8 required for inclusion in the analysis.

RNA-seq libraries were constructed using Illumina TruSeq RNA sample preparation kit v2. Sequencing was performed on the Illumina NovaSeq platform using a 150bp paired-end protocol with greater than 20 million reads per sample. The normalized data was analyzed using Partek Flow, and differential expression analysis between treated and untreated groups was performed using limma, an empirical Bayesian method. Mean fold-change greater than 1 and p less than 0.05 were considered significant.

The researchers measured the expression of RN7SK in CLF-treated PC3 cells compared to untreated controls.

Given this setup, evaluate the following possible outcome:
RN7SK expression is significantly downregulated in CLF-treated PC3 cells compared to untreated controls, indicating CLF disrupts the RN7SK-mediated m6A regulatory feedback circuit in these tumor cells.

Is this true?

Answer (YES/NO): YES